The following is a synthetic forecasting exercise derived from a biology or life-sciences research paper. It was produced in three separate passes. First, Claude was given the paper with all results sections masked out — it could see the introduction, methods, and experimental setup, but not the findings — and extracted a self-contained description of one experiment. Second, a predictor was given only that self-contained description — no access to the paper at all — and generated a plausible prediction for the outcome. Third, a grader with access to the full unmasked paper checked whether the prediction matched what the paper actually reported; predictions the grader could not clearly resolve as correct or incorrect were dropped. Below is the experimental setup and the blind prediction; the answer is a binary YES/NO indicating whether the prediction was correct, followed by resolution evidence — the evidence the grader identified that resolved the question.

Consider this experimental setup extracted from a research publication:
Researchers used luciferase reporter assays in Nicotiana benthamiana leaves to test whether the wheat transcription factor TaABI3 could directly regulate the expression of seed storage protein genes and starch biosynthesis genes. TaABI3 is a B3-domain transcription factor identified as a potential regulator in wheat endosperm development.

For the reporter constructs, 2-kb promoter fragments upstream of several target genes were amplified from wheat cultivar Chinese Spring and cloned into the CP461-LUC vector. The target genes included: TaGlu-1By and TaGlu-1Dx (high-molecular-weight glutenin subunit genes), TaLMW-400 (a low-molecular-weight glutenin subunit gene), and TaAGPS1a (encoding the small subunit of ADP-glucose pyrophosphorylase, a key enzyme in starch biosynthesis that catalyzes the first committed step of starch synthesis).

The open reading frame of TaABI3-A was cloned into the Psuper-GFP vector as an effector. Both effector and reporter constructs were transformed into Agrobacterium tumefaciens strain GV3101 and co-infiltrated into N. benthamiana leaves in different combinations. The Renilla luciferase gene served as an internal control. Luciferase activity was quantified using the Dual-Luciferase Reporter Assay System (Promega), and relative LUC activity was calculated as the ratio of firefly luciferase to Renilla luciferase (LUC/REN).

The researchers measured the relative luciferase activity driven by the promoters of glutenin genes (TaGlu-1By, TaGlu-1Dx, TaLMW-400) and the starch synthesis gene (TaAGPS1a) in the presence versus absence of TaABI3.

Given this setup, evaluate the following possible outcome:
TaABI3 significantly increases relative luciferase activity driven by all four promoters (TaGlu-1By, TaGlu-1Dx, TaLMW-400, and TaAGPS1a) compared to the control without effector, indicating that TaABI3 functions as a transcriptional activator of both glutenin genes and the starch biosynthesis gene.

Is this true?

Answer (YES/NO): NO